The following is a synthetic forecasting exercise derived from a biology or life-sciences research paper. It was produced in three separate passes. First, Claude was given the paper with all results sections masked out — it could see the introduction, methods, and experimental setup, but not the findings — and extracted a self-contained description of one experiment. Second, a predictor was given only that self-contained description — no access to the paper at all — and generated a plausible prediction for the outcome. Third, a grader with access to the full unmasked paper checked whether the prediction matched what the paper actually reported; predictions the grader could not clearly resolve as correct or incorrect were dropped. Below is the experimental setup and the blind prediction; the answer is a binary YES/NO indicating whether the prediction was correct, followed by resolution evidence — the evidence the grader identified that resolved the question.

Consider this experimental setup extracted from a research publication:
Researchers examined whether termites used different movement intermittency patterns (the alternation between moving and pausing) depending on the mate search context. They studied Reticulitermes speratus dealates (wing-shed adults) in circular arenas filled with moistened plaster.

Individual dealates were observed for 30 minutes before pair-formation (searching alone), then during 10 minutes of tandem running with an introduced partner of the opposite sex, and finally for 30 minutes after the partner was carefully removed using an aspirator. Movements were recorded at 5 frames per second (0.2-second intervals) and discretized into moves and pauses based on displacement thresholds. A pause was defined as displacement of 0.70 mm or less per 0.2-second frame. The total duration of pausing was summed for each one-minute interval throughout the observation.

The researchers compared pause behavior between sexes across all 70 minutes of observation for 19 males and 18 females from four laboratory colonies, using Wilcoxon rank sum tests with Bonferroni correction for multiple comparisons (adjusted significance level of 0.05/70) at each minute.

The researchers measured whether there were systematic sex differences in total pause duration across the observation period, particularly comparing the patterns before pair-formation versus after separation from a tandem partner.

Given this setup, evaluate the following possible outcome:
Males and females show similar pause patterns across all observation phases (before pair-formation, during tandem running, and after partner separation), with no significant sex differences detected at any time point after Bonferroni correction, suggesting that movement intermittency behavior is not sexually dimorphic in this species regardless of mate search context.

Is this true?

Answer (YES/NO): NO